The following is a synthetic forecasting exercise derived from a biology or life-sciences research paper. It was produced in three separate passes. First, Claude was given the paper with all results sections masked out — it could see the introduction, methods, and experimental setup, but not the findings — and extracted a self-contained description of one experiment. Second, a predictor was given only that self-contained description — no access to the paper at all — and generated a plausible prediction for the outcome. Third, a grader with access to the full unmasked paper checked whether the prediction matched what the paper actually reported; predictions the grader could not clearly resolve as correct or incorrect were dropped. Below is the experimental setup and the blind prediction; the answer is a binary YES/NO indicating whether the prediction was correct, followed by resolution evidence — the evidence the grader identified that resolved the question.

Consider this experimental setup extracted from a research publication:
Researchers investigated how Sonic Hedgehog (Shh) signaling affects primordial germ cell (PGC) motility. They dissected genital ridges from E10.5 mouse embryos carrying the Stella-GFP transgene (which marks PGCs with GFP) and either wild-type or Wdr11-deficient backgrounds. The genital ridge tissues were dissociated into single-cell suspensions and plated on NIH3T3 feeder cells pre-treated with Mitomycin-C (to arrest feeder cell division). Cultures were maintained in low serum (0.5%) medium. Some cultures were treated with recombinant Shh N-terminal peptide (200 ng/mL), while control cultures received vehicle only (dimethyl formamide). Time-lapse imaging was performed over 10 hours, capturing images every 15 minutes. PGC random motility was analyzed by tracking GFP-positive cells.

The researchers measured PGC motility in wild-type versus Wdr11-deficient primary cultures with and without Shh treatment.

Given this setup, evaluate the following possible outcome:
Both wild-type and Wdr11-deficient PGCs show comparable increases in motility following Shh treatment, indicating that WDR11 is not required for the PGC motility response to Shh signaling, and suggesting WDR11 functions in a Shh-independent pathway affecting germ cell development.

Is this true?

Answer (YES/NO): NO